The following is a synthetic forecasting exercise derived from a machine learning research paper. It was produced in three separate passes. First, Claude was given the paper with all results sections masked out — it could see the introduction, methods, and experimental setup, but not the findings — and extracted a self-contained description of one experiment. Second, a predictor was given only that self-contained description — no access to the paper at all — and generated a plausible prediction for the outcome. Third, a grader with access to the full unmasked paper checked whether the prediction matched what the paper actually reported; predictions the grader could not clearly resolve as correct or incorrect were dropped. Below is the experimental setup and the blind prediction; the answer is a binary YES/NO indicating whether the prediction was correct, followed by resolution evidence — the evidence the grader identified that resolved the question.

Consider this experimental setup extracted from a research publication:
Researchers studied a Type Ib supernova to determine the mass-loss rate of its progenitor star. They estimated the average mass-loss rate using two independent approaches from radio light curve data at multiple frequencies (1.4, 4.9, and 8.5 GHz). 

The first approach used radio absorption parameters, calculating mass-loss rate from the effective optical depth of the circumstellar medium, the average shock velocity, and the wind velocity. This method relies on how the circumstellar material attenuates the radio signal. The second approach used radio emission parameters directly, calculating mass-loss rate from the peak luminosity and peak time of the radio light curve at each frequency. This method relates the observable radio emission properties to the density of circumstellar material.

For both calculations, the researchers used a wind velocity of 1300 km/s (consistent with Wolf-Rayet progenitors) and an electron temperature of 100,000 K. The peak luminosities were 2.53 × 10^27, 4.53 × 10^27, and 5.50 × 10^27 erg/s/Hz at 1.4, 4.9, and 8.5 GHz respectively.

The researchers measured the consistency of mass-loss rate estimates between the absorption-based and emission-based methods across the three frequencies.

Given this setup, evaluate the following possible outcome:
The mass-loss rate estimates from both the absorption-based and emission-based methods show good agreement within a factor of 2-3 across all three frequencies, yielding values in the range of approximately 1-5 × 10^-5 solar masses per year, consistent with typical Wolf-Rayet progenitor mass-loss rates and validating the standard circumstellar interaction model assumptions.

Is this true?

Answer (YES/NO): NO